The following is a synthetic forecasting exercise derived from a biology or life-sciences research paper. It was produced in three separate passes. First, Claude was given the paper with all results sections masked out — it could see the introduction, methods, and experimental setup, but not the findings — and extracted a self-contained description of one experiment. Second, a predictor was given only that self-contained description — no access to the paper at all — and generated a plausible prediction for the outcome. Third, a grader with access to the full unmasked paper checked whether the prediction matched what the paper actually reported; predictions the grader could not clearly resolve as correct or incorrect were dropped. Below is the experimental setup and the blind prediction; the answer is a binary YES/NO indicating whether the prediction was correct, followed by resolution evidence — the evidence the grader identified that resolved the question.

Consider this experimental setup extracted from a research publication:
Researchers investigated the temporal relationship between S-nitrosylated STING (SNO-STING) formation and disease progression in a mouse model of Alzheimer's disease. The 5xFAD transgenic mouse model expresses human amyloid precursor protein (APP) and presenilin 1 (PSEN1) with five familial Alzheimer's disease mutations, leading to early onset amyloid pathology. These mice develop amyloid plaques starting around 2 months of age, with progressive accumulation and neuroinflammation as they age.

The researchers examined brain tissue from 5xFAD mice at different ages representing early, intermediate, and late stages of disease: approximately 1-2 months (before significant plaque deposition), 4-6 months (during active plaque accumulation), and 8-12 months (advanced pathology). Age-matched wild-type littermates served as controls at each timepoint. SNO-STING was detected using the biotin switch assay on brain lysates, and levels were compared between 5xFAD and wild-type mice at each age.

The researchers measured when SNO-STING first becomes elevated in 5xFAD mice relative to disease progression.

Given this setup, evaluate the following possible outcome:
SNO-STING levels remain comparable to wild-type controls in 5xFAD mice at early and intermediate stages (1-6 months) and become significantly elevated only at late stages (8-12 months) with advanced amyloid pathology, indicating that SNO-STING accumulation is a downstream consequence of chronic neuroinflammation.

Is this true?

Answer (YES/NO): NO